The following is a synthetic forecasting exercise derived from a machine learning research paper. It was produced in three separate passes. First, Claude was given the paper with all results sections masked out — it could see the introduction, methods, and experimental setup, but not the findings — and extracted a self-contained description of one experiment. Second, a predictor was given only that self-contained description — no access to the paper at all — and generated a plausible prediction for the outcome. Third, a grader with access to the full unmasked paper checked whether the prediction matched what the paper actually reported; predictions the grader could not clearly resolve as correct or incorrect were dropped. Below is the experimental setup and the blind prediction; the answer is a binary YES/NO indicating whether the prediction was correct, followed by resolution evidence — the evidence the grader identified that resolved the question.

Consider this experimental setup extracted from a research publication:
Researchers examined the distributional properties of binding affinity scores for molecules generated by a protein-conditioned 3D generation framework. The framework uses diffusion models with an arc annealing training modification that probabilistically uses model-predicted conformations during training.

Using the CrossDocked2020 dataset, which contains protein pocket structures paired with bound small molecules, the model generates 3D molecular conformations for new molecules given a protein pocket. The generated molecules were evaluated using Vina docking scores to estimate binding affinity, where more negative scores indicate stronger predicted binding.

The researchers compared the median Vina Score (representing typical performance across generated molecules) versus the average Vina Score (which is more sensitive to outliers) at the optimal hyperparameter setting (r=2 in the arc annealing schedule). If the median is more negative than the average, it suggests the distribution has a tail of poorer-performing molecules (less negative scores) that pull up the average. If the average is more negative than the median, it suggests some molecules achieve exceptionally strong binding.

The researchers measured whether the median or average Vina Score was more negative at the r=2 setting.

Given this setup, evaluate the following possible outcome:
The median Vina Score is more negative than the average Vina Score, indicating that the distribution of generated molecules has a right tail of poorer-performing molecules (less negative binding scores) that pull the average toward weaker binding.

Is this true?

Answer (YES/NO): YES